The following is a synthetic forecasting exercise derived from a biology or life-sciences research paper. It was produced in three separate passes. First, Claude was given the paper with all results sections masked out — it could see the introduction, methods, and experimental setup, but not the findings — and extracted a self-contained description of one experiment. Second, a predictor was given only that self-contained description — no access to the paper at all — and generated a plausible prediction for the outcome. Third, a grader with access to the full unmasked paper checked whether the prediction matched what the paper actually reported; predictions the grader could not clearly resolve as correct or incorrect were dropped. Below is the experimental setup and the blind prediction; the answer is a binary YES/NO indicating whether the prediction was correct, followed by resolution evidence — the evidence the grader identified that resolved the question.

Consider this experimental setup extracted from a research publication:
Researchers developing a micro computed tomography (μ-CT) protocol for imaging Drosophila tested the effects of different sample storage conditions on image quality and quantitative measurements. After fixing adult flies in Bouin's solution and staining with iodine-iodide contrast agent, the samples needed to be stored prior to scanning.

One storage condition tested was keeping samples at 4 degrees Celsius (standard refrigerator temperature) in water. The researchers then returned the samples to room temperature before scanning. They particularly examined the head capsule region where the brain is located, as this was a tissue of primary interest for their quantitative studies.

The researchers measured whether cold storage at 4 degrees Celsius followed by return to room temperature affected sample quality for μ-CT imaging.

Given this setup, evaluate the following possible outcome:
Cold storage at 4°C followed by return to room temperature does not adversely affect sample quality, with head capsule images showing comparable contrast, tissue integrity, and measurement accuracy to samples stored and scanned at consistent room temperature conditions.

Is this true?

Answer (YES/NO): NO